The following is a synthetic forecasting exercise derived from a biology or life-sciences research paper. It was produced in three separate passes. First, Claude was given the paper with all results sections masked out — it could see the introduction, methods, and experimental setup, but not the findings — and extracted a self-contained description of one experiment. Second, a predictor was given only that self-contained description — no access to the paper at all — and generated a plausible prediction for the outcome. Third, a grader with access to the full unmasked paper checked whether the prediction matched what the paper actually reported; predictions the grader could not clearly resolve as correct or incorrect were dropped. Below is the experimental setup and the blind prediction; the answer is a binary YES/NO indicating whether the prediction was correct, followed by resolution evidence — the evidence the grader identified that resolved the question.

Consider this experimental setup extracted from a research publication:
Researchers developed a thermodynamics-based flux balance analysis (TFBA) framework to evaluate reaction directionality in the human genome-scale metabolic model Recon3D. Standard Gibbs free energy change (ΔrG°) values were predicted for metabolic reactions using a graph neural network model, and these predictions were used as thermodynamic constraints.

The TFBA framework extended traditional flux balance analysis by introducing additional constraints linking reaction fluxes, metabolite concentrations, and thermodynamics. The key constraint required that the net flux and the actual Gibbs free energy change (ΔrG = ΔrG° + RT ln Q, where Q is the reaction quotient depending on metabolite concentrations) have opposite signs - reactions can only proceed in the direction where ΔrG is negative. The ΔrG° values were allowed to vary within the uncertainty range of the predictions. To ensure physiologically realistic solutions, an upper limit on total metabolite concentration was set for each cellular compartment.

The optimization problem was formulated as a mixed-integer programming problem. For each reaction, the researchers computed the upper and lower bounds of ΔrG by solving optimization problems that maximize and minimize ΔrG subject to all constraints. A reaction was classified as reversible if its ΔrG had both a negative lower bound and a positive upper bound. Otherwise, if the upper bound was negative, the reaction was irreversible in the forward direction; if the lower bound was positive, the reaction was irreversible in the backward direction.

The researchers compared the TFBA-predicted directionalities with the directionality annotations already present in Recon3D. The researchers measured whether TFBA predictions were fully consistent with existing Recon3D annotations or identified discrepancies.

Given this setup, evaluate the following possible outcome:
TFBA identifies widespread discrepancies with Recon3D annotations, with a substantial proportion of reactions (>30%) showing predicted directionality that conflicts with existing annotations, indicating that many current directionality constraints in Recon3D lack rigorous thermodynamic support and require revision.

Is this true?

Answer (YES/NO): NO